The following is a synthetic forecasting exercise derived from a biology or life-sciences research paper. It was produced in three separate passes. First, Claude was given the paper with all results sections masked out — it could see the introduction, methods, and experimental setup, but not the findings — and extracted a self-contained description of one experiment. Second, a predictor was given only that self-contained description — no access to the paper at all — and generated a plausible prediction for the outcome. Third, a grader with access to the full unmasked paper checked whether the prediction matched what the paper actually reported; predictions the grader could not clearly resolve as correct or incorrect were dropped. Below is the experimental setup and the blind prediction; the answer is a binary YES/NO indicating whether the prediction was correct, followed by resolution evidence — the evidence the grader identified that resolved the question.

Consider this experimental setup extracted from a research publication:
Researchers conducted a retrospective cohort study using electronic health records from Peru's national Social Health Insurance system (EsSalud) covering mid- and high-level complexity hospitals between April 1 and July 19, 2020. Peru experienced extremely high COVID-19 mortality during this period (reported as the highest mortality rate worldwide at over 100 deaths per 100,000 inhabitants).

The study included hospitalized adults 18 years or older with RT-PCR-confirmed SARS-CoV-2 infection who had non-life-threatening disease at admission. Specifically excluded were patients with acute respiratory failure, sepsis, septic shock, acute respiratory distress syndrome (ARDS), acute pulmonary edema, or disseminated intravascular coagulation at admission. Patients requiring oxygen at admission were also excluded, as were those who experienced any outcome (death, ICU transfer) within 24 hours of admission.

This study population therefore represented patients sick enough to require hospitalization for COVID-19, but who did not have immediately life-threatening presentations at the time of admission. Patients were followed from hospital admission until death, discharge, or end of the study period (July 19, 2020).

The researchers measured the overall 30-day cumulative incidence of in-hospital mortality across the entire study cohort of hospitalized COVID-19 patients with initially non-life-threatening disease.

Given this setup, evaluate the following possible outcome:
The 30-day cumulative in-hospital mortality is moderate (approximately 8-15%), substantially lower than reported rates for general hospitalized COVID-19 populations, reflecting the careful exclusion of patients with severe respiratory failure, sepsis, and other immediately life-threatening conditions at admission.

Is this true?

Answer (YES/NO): NO